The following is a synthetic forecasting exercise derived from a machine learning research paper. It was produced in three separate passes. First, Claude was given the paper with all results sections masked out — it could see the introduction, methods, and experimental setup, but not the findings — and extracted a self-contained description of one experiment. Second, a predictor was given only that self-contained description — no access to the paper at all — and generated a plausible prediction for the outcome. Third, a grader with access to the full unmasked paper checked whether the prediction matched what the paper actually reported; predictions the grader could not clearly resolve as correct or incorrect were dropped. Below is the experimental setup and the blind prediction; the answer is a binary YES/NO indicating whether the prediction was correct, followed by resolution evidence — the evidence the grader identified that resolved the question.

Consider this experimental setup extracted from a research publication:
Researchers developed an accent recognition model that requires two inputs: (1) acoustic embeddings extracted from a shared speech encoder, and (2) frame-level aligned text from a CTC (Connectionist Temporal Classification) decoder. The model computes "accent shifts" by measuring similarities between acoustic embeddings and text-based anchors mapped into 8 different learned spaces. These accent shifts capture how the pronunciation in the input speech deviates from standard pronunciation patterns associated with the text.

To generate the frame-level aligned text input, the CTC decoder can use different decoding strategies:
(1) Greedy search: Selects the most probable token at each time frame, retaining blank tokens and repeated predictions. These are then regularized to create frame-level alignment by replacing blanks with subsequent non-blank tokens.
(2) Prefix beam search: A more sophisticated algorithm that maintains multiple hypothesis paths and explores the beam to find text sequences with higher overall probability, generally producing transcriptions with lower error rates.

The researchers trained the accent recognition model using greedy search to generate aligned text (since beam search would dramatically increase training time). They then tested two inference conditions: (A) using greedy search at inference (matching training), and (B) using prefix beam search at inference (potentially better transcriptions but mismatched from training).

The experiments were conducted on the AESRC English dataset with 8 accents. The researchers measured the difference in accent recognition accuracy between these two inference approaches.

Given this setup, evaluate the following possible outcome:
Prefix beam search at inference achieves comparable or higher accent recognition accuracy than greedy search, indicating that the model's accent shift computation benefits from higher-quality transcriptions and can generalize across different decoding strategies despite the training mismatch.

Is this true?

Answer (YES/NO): NO